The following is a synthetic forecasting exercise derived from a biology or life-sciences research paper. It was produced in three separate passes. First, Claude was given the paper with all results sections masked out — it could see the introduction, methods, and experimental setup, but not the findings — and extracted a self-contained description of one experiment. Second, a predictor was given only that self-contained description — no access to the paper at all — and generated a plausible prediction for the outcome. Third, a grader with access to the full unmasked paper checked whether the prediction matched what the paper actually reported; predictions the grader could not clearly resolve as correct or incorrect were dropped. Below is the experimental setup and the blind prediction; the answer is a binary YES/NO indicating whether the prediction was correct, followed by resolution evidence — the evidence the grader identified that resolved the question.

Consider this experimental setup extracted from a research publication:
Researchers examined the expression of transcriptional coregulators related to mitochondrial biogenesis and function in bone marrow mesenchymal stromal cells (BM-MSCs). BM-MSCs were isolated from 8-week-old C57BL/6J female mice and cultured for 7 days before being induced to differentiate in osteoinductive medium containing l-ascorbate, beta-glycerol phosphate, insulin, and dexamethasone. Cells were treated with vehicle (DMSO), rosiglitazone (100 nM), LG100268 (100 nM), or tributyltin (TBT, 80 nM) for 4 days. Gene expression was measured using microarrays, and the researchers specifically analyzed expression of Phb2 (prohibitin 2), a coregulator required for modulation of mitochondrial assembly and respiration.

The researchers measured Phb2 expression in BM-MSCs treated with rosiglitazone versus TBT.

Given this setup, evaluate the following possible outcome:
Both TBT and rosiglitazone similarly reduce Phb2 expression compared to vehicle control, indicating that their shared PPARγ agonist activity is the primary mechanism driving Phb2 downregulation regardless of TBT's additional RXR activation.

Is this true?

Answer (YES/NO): NO